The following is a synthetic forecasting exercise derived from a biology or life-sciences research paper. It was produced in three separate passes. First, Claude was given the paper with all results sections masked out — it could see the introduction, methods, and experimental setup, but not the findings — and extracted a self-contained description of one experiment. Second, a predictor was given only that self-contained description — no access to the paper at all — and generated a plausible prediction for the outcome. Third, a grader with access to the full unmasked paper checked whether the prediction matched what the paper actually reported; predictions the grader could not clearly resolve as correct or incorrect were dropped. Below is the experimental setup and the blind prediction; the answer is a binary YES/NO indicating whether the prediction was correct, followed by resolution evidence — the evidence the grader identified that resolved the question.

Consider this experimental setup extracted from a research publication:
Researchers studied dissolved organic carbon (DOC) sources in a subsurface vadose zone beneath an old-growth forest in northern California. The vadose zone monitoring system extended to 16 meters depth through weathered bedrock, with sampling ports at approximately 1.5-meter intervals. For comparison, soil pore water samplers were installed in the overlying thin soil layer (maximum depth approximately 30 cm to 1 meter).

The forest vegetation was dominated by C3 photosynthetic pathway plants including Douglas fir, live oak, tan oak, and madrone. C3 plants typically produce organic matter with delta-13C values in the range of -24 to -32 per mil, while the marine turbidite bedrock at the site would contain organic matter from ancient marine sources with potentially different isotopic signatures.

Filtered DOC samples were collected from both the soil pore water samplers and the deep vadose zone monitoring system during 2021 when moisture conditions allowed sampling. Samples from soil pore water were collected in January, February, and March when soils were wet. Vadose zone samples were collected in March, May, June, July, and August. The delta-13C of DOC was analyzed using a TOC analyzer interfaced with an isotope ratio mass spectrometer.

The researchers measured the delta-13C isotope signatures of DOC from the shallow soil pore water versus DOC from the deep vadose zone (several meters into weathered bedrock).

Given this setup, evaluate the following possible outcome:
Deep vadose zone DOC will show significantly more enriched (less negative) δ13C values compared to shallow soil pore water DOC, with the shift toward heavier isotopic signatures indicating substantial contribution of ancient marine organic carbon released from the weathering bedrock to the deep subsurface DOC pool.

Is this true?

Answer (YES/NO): NO